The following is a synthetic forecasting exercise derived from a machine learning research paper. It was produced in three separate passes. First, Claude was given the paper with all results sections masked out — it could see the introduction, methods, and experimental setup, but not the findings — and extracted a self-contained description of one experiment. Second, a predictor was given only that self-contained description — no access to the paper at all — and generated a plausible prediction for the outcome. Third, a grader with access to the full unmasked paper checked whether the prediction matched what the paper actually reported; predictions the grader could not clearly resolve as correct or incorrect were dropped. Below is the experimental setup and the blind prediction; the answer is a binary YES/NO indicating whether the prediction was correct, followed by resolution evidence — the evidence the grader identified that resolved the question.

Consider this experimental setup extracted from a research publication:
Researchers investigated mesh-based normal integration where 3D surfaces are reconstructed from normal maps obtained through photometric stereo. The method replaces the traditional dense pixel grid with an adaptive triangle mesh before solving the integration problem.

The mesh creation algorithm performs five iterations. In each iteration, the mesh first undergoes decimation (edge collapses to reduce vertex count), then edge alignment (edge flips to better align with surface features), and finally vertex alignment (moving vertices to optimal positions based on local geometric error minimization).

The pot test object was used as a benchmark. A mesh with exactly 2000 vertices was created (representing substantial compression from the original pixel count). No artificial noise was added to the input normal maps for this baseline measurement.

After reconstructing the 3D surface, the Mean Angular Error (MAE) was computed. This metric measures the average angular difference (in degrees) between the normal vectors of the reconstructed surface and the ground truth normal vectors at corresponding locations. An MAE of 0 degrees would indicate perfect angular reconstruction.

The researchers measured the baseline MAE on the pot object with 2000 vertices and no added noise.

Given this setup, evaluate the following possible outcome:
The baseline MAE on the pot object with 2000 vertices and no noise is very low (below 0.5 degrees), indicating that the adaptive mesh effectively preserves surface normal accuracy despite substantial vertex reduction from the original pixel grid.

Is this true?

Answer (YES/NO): NO